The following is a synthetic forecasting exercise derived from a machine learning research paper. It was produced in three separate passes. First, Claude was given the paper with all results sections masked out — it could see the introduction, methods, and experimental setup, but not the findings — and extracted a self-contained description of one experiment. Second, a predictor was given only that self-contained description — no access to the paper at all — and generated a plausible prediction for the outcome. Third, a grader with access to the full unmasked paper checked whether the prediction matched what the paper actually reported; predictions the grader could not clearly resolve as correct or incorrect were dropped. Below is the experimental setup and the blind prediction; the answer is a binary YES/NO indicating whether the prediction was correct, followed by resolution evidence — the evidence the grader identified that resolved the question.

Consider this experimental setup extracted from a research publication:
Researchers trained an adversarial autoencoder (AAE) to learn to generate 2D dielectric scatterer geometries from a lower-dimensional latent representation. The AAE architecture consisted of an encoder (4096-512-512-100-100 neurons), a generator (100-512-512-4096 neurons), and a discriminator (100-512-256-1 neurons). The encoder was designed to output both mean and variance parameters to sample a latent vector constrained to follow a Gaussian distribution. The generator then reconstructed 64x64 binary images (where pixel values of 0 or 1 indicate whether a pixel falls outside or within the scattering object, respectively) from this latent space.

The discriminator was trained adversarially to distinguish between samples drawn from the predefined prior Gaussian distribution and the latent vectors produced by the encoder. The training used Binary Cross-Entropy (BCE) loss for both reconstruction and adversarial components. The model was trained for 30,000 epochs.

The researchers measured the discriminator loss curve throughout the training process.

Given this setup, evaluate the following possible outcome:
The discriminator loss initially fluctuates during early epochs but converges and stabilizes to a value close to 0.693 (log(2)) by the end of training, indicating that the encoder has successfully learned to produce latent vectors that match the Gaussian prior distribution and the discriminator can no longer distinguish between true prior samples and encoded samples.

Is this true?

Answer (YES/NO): NO